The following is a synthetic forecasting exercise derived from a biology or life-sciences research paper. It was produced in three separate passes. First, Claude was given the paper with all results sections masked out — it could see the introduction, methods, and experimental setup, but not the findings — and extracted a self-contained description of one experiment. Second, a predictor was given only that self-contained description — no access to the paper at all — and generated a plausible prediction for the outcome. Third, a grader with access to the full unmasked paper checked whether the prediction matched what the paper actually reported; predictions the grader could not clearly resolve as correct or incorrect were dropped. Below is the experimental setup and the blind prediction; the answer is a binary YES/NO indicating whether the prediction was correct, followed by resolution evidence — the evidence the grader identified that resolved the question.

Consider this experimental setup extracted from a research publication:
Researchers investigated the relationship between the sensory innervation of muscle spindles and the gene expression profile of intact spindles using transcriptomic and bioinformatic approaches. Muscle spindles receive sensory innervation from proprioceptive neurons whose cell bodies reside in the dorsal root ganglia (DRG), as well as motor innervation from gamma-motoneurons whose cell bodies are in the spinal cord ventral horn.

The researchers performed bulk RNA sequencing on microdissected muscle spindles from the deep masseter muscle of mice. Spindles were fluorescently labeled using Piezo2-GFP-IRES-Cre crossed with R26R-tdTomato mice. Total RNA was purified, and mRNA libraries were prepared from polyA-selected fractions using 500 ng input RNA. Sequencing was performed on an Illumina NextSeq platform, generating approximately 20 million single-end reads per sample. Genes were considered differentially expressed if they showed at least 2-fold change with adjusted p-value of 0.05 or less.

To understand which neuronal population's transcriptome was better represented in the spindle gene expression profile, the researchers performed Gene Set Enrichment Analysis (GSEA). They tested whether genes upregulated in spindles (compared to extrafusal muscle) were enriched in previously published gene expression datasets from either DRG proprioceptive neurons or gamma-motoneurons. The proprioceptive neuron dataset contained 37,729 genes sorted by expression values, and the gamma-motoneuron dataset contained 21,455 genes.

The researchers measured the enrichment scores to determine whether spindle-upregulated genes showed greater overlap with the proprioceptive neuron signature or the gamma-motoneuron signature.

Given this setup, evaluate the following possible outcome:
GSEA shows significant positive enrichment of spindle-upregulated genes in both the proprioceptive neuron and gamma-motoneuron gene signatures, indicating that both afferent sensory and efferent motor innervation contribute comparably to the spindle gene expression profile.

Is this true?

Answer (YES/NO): YES